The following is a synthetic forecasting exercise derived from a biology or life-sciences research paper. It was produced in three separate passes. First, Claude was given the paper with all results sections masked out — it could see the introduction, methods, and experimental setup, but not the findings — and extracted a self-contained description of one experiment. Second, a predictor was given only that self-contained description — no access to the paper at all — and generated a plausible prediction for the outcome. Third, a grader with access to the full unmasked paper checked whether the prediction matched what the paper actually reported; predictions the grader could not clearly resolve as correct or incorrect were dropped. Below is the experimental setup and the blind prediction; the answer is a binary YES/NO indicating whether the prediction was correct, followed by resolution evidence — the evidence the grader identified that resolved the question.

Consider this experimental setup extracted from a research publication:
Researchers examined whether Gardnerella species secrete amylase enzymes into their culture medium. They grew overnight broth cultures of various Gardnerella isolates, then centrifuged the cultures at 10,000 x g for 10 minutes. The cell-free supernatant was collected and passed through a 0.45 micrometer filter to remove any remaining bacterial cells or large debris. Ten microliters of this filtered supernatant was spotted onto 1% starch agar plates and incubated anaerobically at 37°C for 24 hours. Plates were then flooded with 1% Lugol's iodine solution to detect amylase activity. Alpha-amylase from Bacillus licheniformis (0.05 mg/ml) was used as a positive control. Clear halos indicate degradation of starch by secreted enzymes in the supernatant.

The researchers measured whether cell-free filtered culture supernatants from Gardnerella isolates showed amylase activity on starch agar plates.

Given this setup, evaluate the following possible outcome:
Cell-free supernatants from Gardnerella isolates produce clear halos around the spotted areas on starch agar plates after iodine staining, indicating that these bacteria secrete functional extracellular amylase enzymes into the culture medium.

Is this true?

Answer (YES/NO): YES